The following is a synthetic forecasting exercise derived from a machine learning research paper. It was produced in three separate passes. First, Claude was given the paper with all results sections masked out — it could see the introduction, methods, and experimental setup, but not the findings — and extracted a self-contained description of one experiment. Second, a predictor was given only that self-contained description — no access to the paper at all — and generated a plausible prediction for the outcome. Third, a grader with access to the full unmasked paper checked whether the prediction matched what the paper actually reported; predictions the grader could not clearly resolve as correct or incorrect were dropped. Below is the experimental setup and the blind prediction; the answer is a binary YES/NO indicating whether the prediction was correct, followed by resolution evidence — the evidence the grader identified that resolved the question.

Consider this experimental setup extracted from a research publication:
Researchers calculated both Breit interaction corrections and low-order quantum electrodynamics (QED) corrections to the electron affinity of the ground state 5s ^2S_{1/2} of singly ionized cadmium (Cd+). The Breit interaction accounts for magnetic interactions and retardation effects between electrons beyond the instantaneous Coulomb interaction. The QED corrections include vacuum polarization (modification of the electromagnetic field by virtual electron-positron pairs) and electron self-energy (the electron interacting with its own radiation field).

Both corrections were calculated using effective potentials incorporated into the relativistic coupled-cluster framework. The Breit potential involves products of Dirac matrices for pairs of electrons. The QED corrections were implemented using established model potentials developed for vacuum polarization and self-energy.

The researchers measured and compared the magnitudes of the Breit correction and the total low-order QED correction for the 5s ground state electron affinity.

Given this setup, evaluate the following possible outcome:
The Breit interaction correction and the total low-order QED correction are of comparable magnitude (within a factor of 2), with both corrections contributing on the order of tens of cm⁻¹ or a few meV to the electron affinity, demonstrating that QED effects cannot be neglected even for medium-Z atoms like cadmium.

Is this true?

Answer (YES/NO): YES